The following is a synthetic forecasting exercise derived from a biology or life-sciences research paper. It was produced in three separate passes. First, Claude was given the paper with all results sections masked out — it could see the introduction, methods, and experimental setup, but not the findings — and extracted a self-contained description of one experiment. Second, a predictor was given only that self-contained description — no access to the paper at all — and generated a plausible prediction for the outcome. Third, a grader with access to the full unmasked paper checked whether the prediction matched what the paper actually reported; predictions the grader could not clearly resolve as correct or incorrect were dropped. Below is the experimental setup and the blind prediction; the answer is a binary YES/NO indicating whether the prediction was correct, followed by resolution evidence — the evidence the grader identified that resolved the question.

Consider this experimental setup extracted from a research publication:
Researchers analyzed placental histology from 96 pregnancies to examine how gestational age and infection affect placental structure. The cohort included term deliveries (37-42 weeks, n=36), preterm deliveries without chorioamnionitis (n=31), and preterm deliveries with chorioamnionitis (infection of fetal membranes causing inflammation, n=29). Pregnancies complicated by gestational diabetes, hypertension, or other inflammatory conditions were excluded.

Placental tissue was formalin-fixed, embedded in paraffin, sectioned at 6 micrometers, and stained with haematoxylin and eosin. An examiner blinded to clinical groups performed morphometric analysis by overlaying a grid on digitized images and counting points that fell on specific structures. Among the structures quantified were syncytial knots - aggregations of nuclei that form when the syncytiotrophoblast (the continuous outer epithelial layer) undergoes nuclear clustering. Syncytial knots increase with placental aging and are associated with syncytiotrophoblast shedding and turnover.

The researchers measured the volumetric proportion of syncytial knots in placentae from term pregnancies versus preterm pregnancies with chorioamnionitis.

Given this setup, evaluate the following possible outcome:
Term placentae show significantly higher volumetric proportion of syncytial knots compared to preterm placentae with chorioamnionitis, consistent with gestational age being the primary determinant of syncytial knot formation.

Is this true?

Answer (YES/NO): NO